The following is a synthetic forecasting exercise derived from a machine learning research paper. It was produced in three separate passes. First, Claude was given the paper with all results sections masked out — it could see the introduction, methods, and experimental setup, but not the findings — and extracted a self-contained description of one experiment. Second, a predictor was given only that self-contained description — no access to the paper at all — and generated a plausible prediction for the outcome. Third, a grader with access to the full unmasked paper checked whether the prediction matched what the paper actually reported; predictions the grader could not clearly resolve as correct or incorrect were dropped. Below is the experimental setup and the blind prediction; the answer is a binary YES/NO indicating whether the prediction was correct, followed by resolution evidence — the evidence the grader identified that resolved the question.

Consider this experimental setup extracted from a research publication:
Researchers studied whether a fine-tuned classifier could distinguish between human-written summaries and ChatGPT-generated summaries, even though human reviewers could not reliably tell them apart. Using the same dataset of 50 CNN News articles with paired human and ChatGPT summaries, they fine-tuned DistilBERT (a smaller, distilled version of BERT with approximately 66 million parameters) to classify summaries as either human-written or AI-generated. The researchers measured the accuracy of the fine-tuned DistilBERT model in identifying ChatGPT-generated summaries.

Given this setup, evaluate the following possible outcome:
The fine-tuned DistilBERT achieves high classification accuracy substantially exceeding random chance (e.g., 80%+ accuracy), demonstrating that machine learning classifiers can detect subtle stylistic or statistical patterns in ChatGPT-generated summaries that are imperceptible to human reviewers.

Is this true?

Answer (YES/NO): YES